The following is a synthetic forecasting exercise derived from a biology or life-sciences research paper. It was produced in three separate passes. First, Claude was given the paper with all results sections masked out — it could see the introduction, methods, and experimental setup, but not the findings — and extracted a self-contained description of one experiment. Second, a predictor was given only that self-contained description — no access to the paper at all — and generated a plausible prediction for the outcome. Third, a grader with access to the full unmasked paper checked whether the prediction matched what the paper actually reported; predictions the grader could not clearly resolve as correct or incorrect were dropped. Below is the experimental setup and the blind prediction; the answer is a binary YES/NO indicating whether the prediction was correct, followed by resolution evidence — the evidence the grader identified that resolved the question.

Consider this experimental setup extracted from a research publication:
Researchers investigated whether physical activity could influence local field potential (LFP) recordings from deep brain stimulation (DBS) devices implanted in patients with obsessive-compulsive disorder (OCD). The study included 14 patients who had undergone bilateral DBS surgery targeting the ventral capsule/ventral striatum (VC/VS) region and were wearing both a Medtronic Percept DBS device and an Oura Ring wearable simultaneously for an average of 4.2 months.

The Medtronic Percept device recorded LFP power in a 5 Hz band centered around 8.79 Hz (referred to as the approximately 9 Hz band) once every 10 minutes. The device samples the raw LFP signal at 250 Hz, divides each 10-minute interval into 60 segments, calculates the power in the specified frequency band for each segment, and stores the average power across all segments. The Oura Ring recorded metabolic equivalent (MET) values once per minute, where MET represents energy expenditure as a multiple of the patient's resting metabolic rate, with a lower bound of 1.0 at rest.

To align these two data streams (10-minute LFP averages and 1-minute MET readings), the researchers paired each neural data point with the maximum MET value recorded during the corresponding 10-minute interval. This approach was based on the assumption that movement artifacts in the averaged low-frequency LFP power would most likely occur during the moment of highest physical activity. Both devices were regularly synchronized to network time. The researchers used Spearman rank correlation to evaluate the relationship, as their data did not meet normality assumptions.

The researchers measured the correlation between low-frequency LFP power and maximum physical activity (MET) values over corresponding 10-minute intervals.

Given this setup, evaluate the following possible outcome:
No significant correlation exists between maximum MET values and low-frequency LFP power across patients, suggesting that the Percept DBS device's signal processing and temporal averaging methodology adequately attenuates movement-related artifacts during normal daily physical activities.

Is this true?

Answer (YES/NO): NO